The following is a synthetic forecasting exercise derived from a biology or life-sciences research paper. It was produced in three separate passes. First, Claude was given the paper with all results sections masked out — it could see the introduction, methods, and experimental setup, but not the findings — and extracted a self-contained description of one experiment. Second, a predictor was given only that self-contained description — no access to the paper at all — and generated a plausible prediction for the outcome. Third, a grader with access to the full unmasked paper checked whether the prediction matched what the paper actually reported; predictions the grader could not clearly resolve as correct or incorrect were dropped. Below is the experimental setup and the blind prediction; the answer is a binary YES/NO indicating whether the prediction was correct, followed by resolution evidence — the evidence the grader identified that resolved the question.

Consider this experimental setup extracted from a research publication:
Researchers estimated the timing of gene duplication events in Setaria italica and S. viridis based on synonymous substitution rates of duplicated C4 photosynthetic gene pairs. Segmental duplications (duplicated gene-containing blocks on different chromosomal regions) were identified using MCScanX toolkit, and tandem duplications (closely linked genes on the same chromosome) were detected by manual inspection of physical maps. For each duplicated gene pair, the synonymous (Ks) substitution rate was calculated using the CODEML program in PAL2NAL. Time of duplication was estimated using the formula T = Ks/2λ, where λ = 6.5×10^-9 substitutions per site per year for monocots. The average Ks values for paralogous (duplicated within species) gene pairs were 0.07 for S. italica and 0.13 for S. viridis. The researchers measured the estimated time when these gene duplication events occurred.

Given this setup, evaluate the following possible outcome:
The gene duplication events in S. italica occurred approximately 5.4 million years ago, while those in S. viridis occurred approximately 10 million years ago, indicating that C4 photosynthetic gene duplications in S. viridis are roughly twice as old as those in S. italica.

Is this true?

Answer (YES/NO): NO